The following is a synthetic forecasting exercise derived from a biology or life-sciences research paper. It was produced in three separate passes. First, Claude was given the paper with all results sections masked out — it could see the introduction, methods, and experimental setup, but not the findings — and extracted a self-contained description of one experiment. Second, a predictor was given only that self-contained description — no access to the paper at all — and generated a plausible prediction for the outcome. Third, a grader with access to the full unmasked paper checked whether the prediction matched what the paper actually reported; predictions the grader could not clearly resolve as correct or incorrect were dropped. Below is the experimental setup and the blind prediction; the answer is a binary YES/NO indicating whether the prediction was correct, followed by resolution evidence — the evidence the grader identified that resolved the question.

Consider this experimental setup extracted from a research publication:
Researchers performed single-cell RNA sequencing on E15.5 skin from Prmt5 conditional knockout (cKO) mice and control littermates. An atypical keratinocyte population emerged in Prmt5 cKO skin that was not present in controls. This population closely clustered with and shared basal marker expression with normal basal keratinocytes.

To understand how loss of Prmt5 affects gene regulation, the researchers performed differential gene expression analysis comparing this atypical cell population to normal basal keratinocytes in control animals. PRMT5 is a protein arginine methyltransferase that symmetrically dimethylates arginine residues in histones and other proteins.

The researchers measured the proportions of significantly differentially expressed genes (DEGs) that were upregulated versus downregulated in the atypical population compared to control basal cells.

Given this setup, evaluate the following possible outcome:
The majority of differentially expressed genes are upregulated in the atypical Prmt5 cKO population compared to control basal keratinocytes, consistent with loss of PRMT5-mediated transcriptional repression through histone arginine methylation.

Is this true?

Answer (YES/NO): YES